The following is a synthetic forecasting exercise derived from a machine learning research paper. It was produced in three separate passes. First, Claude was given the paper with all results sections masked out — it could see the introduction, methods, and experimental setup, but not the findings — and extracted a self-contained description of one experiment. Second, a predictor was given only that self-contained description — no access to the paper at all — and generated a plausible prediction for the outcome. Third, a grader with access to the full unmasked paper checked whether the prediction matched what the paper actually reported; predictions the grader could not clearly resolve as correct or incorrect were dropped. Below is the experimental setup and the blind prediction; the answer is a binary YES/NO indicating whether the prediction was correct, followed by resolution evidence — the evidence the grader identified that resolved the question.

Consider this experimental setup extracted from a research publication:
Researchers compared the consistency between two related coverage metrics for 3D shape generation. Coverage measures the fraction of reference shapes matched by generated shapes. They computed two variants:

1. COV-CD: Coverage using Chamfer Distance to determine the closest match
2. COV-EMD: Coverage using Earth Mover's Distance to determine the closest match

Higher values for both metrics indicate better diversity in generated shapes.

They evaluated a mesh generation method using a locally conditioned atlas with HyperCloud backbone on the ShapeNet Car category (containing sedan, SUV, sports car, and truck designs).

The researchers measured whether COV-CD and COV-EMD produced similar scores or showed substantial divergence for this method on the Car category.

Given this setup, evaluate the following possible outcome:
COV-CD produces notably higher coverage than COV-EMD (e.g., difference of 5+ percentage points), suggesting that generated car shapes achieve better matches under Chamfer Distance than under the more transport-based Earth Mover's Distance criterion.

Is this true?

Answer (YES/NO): NO